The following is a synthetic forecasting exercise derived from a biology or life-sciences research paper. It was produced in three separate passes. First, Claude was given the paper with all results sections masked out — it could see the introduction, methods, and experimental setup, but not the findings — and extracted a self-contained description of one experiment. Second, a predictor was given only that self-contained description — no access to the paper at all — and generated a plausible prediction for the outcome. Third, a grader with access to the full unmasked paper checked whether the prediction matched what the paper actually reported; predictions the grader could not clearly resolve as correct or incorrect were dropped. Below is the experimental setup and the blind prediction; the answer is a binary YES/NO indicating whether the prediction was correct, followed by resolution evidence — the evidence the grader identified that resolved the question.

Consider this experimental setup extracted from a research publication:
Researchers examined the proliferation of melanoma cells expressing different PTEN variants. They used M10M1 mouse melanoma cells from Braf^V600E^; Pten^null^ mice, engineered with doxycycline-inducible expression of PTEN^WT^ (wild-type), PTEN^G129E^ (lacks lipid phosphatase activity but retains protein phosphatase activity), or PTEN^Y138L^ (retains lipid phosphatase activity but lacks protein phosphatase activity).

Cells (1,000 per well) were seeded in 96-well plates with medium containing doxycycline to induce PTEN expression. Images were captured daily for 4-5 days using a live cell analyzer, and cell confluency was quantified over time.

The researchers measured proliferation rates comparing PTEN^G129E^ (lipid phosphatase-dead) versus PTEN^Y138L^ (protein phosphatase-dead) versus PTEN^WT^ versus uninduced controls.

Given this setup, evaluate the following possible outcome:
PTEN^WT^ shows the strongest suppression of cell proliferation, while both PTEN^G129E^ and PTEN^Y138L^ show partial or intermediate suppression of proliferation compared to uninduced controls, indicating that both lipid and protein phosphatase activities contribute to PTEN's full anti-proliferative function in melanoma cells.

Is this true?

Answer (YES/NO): NO